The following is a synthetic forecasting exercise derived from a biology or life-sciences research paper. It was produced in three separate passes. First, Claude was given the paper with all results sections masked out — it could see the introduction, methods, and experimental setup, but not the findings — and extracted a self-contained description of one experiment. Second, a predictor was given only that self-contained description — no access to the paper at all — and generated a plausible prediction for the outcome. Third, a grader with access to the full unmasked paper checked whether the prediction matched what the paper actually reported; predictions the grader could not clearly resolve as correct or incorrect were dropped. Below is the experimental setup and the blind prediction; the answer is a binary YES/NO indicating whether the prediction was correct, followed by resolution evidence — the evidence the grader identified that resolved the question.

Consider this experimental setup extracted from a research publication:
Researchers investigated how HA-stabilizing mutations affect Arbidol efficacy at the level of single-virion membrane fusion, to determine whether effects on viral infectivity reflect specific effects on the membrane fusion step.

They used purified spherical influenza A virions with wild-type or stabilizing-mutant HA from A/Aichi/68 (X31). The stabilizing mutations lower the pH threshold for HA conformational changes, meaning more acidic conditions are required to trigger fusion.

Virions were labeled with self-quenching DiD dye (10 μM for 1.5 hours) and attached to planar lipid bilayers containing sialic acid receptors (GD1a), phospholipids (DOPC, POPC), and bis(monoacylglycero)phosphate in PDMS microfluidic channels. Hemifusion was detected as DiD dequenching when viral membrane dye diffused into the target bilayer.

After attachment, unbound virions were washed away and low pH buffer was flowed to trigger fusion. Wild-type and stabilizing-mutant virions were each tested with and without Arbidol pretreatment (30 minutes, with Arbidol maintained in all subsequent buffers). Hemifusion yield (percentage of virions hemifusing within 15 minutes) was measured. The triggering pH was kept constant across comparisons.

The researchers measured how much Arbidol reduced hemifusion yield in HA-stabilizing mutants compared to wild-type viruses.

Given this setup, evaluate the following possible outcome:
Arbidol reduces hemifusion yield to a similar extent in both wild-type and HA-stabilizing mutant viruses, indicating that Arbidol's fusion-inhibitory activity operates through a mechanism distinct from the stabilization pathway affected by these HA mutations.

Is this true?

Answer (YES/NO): NO